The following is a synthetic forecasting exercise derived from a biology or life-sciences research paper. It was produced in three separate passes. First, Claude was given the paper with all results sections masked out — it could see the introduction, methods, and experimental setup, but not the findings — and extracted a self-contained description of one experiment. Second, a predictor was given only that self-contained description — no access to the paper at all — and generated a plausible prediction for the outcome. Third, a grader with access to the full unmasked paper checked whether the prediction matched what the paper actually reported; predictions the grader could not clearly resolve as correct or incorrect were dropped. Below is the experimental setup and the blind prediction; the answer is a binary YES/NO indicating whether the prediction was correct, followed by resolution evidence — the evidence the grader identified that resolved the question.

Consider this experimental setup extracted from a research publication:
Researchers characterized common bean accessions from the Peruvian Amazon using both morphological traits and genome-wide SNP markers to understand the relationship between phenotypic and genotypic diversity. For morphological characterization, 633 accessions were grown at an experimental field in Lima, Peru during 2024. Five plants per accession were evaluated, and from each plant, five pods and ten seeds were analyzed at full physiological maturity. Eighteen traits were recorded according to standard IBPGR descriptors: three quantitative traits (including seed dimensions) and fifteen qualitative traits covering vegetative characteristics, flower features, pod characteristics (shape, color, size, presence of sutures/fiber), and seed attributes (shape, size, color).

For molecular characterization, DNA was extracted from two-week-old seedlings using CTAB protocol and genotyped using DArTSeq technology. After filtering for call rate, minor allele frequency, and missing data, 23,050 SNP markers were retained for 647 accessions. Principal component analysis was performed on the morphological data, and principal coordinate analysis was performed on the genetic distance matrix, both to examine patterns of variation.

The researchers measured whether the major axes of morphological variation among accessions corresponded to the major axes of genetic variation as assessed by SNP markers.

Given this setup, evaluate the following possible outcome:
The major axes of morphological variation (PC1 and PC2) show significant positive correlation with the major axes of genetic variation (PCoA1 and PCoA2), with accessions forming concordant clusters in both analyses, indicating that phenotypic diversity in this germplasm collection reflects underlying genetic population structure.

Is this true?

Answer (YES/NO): NO